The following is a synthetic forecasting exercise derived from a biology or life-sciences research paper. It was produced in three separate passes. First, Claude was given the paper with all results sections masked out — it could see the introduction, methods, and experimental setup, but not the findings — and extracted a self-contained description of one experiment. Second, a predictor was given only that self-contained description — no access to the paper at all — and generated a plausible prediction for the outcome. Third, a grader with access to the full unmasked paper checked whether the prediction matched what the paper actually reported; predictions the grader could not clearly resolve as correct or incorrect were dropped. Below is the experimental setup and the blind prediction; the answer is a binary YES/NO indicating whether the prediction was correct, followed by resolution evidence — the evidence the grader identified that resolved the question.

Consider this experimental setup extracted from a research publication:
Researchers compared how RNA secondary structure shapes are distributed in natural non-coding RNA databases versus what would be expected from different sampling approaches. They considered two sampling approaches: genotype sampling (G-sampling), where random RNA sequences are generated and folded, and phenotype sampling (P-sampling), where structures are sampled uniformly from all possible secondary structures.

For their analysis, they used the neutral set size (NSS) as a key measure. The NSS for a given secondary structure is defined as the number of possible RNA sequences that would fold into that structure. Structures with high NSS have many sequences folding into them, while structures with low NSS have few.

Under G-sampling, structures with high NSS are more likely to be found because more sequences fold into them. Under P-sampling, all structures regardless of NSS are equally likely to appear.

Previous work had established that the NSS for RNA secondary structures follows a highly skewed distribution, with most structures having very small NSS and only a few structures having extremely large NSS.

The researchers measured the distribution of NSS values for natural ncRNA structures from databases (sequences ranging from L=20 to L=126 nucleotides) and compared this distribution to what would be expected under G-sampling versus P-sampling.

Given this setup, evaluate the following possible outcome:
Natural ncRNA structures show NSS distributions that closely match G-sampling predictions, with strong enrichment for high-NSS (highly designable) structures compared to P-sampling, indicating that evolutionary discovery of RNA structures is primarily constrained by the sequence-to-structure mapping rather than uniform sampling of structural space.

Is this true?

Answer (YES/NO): YES